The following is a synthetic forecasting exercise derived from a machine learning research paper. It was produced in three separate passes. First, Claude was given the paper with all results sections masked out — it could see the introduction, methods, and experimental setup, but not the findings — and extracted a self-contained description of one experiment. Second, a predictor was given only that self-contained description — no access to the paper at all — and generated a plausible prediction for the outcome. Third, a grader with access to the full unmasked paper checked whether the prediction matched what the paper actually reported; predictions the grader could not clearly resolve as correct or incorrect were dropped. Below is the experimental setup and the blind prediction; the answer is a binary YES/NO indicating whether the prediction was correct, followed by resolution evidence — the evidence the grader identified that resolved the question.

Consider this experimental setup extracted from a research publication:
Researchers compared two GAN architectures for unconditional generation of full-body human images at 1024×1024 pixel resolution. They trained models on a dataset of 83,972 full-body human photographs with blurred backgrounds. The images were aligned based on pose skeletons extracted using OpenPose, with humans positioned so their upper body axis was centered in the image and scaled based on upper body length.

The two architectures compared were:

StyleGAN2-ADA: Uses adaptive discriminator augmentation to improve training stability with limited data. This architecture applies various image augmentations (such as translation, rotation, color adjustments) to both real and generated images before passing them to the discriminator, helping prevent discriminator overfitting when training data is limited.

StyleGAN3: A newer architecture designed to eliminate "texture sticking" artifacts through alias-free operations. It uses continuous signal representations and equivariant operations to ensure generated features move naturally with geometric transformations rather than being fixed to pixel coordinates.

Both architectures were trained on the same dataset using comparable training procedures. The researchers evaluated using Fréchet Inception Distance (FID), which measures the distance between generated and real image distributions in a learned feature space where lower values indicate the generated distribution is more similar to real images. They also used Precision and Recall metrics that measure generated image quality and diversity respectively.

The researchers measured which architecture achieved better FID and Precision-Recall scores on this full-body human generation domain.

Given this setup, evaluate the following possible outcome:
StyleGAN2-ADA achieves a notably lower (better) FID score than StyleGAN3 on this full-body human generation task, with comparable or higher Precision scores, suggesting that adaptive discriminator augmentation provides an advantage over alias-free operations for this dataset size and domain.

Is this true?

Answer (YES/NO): YES